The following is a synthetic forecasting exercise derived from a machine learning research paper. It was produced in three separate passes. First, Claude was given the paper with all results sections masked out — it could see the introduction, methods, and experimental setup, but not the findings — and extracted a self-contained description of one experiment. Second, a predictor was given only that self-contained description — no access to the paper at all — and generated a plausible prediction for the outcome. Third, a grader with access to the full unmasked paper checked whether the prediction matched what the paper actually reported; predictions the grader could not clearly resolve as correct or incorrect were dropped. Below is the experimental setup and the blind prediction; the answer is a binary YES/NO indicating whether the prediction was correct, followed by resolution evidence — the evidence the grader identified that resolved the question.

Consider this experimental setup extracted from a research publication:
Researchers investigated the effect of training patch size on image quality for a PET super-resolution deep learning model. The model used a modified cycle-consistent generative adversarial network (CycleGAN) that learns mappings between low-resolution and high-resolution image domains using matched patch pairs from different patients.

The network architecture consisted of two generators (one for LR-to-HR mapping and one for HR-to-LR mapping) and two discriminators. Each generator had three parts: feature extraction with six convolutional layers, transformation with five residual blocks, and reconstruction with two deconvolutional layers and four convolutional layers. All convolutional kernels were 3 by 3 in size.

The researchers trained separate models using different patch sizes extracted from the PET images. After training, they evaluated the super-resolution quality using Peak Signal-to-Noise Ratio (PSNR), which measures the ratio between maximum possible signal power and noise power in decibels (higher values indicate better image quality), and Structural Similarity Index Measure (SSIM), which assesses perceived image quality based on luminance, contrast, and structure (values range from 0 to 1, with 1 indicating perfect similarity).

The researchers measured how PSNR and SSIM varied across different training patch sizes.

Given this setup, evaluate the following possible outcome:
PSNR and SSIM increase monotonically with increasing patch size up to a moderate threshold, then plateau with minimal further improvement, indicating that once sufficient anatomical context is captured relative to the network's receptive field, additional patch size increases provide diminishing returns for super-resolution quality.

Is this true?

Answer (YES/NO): NO